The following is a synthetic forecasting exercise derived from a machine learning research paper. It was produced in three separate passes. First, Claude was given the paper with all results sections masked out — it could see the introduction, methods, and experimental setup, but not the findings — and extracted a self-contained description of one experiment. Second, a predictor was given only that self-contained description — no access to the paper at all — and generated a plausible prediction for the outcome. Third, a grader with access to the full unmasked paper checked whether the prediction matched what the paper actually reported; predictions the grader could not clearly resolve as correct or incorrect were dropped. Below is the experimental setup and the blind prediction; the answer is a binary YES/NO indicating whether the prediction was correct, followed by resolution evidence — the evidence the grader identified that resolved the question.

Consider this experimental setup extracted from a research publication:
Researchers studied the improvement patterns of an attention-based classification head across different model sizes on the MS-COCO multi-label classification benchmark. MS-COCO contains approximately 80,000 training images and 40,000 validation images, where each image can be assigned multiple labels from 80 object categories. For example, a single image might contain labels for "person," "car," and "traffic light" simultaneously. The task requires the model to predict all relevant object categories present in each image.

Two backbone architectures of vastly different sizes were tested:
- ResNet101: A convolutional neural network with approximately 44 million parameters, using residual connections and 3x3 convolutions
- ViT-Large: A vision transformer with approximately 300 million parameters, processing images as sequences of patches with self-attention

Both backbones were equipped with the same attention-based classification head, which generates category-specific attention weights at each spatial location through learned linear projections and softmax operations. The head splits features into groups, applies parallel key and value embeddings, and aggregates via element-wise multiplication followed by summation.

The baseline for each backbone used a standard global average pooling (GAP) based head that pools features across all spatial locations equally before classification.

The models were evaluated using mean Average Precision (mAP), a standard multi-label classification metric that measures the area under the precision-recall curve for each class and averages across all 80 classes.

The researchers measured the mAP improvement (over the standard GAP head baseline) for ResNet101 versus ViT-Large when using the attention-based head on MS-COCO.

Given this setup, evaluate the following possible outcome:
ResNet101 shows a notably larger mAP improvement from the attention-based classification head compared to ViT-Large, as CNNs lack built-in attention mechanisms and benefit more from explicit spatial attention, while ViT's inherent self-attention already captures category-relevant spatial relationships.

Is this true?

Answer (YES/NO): YES